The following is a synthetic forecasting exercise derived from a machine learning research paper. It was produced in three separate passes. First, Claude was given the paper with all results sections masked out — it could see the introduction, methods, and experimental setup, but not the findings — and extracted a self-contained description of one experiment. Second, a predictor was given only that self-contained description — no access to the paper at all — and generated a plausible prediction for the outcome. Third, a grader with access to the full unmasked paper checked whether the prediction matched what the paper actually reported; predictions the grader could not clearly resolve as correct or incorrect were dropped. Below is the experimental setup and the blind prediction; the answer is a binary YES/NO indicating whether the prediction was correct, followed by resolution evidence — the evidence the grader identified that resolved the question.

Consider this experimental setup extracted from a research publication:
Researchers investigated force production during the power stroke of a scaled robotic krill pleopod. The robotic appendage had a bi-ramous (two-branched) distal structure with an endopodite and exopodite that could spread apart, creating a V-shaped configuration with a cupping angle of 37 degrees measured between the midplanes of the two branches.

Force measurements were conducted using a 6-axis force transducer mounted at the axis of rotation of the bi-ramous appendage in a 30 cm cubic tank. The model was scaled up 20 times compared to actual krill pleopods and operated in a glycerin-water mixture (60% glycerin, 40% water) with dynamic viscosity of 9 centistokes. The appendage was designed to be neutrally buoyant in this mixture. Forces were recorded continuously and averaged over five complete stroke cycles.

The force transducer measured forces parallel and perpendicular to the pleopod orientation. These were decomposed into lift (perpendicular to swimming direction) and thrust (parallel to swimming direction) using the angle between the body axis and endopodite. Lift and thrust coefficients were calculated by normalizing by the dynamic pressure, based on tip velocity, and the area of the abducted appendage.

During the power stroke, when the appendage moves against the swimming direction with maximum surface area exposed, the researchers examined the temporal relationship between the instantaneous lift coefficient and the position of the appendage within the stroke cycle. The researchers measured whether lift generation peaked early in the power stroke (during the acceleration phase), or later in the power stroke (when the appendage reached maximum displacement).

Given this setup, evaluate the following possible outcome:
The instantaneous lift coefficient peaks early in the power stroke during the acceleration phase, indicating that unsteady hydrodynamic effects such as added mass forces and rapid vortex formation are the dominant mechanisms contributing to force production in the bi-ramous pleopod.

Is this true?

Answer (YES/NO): YES